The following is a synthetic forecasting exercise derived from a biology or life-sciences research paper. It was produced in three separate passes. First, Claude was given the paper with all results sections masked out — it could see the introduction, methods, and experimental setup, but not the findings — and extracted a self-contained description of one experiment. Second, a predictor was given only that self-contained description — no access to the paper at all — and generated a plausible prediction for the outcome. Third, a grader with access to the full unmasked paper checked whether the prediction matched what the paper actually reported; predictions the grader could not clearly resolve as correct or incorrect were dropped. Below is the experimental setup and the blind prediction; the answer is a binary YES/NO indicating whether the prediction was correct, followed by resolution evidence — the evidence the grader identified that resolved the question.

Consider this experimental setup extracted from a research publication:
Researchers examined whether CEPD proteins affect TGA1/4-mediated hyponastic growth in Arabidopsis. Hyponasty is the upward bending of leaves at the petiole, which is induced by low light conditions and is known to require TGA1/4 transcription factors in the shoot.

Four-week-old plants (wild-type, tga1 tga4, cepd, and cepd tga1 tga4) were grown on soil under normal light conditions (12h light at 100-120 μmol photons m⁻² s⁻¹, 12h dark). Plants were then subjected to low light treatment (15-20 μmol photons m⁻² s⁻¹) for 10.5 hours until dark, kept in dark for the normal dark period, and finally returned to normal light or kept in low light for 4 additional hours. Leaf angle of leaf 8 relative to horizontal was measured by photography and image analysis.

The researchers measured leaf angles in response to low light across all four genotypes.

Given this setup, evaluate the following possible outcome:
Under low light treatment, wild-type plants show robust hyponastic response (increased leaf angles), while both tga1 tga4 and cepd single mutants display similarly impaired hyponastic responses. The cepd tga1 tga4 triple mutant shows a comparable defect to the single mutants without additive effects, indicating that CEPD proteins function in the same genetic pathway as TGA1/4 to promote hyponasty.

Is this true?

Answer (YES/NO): NO